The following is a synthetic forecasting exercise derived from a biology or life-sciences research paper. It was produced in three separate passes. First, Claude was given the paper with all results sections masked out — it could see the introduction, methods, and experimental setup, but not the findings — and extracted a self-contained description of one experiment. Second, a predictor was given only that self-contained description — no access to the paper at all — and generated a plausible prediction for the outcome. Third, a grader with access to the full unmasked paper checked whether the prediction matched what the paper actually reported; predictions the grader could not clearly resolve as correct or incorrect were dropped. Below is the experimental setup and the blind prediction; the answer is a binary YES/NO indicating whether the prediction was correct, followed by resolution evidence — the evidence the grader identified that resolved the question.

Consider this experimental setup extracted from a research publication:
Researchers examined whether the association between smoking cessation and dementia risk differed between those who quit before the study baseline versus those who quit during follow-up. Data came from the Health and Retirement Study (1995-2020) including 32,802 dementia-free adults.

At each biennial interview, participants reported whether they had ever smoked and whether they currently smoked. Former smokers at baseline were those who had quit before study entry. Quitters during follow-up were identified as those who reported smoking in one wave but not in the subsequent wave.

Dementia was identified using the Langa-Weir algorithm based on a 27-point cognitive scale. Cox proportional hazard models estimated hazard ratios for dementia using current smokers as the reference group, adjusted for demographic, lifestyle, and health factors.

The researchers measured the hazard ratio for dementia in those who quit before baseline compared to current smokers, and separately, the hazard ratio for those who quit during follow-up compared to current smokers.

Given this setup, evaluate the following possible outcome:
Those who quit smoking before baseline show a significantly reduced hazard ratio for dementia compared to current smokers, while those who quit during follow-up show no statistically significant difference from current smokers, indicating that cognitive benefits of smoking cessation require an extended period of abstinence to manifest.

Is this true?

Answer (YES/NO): NO